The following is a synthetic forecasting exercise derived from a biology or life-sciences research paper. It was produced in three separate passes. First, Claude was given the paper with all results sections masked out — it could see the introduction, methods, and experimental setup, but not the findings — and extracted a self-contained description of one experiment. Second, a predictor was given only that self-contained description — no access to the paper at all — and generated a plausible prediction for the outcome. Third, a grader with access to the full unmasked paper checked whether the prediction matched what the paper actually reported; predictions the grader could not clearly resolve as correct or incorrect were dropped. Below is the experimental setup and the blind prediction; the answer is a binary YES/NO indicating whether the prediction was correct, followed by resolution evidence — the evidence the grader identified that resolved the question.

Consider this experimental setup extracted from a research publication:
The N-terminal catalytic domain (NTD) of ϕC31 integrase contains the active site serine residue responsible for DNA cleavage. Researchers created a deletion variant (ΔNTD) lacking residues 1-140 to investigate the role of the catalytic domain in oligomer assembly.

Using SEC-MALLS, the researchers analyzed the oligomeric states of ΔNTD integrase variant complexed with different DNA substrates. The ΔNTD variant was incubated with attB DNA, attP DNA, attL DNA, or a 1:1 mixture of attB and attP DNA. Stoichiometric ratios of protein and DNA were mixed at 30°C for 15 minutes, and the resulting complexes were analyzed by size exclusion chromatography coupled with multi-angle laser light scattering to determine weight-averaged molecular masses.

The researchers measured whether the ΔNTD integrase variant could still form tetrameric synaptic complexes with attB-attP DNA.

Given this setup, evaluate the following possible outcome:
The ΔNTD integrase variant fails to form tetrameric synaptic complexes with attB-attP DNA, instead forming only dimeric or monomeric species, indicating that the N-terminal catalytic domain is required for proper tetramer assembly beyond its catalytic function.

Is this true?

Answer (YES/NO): NO